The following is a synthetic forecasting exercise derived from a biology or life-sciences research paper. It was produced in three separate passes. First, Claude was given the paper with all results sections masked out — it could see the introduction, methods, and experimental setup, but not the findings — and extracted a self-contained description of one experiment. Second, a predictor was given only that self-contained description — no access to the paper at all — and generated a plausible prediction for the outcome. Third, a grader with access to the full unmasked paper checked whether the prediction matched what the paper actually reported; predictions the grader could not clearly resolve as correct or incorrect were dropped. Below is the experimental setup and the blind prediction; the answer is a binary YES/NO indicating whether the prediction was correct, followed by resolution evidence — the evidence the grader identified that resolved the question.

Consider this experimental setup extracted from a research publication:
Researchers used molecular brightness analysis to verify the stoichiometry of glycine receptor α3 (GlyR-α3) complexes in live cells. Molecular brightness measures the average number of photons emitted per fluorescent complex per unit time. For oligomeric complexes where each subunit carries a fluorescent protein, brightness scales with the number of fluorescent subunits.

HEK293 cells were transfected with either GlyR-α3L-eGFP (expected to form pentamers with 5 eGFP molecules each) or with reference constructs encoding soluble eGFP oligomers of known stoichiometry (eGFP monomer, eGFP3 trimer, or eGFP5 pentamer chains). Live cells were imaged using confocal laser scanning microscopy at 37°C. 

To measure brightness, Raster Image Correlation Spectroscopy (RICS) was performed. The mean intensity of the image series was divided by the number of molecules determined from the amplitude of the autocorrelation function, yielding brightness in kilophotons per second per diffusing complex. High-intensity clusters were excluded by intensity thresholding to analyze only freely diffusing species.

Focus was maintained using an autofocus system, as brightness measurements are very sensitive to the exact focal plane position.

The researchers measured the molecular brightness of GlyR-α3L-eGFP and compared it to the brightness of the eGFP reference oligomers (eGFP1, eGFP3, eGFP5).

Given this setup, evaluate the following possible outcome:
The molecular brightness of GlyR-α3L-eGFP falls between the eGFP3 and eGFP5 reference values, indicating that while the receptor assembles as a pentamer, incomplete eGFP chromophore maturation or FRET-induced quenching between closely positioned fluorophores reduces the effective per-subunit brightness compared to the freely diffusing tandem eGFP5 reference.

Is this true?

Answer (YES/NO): NO